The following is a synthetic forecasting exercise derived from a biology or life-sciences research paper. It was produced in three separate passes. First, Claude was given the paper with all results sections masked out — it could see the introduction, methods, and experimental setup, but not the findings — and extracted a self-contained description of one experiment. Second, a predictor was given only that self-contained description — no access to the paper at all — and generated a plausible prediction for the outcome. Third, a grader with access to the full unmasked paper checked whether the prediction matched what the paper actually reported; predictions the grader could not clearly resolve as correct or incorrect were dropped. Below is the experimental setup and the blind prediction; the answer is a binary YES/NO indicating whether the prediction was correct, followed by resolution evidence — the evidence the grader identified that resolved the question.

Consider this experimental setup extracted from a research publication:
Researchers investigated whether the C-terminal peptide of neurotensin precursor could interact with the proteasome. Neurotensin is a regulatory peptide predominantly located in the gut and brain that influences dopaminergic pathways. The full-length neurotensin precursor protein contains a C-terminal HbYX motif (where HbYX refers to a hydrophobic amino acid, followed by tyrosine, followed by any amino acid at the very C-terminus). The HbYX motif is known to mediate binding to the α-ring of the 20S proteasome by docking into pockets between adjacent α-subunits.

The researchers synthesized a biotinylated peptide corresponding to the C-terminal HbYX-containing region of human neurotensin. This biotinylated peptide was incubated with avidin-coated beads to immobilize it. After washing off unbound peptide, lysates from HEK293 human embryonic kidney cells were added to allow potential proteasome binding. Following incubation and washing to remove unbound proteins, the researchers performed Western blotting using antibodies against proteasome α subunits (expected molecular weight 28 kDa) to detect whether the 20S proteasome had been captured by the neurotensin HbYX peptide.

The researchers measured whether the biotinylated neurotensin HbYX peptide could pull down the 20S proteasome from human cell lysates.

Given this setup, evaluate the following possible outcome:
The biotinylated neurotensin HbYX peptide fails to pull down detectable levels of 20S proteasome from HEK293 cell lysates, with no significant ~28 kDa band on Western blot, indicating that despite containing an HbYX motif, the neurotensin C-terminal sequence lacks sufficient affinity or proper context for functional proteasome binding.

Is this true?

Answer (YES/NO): NO